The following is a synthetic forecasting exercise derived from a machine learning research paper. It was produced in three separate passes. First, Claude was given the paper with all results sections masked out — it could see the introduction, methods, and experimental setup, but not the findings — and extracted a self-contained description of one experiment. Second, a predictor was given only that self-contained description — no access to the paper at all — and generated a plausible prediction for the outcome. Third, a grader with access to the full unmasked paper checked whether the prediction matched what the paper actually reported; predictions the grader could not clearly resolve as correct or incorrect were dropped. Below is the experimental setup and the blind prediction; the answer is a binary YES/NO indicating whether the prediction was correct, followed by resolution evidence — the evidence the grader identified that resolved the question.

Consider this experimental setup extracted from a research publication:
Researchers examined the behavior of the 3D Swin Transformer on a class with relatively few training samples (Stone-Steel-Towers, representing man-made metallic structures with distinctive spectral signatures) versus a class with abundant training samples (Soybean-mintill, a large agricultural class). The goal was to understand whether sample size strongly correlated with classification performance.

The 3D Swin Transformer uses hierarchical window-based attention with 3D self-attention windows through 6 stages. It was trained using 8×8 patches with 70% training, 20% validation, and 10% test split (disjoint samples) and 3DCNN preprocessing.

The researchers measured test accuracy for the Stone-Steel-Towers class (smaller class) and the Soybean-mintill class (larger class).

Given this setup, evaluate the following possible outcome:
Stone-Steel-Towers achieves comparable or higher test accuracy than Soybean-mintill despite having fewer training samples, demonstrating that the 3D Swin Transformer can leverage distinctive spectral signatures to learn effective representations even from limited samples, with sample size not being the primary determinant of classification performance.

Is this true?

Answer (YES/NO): YES